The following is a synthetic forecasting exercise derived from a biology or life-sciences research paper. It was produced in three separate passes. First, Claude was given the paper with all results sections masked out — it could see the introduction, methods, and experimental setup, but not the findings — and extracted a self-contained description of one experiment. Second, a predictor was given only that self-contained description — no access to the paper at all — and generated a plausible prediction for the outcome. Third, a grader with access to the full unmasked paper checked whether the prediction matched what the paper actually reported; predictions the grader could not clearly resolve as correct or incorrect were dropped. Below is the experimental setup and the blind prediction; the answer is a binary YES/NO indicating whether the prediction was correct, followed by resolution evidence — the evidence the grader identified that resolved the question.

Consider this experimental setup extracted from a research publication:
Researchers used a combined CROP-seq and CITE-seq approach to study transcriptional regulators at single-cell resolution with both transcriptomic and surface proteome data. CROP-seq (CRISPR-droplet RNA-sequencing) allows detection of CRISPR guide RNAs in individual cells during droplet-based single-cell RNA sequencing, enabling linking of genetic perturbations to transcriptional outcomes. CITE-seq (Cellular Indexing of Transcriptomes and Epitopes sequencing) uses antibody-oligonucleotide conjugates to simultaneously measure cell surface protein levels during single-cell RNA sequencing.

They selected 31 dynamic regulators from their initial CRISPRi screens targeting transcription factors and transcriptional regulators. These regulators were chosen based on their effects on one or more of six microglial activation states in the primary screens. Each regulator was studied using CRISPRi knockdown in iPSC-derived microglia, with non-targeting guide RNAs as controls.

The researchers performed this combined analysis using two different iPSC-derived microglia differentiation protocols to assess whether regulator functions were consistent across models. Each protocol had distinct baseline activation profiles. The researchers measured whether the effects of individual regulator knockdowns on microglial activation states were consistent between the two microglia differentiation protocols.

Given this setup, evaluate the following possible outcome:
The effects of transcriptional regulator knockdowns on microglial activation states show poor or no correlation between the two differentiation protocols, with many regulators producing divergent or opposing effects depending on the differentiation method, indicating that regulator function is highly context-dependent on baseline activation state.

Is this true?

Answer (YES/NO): NO